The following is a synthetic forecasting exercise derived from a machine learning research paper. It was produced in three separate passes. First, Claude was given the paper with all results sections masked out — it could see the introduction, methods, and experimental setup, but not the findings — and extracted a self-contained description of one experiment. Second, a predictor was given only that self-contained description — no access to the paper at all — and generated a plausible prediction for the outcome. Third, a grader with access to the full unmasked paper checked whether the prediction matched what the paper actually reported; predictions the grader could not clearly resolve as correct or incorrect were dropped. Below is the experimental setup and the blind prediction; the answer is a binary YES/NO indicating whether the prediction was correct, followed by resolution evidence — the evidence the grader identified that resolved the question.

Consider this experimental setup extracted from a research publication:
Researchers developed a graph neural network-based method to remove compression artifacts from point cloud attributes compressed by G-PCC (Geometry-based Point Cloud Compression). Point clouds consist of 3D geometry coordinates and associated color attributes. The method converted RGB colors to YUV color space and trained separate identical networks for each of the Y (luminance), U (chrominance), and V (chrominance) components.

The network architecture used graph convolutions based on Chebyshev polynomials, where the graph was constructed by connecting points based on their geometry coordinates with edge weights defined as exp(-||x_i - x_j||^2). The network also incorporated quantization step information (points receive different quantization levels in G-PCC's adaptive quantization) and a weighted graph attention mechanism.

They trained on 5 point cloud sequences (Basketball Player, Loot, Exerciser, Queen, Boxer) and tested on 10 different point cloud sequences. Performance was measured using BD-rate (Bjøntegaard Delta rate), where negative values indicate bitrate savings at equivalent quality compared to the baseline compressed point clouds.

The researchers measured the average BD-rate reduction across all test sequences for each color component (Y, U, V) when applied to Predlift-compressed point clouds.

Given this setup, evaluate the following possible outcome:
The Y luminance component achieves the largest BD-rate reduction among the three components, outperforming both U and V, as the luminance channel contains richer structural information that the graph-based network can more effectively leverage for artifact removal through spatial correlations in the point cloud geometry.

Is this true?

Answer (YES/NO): YES